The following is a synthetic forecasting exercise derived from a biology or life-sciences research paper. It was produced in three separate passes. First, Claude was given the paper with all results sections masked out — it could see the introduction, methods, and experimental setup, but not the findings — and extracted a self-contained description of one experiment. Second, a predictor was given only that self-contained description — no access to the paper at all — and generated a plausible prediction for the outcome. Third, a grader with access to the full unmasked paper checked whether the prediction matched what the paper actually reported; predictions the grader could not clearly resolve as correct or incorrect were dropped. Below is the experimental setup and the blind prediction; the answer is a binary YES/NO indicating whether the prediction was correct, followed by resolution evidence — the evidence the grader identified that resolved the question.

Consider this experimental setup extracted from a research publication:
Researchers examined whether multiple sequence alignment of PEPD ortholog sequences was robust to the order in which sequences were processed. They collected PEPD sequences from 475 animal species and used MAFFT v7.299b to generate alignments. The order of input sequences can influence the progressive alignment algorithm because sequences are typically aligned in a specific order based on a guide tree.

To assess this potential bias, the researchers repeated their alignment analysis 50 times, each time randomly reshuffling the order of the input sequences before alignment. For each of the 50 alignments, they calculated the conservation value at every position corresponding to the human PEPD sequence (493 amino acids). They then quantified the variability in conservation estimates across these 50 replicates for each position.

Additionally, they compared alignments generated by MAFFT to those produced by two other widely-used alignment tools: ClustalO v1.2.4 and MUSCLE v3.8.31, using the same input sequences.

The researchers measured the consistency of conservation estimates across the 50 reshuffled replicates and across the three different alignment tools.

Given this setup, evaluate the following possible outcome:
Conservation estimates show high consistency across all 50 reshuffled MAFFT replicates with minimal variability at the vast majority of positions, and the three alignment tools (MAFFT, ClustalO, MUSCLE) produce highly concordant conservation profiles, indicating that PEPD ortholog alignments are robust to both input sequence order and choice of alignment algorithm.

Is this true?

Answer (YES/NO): YES